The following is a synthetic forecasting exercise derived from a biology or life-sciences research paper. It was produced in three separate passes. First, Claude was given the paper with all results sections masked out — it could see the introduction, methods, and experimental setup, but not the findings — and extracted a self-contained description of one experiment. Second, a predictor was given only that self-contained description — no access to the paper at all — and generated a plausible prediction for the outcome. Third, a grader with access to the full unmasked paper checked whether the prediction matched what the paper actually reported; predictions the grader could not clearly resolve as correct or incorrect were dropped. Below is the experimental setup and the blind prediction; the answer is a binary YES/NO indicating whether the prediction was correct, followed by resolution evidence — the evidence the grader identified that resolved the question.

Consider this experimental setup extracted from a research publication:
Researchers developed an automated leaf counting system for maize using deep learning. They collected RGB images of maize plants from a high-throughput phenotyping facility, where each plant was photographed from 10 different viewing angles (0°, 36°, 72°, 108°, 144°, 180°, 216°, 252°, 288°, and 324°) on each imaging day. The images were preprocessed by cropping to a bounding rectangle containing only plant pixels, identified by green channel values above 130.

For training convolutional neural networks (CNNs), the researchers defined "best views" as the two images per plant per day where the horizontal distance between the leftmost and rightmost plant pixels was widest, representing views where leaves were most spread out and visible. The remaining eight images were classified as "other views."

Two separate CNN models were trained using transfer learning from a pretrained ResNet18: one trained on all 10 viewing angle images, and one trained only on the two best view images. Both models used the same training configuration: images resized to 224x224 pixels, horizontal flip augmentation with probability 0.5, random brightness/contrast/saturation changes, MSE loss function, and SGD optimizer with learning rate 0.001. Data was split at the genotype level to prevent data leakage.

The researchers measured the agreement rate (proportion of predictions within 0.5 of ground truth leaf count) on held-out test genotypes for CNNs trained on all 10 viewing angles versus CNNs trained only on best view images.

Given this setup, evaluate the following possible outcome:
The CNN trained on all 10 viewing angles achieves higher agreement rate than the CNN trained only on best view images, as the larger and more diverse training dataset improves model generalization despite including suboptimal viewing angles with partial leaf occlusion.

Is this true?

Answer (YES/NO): NO